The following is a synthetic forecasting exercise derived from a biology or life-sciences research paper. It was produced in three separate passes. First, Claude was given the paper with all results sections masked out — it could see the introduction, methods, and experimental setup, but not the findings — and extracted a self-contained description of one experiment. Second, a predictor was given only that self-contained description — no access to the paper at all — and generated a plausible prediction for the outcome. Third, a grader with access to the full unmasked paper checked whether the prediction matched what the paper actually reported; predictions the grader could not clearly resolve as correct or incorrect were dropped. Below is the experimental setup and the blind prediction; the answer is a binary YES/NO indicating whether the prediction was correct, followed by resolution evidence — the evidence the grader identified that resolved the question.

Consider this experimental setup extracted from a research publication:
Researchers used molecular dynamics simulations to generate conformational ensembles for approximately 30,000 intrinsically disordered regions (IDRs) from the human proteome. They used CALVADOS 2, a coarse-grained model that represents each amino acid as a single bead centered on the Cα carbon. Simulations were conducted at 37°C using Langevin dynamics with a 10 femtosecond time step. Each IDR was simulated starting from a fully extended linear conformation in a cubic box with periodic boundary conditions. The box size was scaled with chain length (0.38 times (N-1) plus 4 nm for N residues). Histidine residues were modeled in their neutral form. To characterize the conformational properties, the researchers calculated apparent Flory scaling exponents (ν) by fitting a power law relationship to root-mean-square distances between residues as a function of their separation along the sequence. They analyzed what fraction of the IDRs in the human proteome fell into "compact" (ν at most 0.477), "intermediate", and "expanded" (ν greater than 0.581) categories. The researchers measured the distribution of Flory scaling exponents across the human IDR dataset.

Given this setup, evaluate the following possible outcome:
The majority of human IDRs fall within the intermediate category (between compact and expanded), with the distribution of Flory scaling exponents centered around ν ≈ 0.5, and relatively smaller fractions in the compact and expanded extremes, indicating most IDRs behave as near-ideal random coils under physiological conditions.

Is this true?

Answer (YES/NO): NO